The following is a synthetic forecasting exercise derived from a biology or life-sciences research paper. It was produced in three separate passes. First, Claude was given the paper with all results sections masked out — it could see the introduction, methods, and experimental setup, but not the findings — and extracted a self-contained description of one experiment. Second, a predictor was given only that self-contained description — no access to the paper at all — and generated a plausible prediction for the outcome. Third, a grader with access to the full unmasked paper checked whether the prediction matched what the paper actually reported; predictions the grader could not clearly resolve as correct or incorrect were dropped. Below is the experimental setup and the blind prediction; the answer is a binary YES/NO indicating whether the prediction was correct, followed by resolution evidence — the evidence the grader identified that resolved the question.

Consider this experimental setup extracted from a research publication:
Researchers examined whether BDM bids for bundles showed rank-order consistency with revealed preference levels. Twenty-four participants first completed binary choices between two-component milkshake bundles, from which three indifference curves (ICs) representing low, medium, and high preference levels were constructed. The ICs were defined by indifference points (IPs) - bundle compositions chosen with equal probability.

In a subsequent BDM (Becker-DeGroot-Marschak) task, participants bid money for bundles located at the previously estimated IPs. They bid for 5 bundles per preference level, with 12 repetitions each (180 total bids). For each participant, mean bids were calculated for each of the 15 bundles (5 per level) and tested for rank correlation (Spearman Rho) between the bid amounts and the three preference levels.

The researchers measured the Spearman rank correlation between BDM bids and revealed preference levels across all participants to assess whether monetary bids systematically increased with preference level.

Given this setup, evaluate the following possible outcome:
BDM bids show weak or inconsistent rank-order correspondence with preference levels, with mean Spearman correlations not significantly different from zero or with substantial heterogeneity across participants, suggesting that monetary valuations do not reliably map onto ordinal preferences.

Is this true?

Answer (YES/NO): NO